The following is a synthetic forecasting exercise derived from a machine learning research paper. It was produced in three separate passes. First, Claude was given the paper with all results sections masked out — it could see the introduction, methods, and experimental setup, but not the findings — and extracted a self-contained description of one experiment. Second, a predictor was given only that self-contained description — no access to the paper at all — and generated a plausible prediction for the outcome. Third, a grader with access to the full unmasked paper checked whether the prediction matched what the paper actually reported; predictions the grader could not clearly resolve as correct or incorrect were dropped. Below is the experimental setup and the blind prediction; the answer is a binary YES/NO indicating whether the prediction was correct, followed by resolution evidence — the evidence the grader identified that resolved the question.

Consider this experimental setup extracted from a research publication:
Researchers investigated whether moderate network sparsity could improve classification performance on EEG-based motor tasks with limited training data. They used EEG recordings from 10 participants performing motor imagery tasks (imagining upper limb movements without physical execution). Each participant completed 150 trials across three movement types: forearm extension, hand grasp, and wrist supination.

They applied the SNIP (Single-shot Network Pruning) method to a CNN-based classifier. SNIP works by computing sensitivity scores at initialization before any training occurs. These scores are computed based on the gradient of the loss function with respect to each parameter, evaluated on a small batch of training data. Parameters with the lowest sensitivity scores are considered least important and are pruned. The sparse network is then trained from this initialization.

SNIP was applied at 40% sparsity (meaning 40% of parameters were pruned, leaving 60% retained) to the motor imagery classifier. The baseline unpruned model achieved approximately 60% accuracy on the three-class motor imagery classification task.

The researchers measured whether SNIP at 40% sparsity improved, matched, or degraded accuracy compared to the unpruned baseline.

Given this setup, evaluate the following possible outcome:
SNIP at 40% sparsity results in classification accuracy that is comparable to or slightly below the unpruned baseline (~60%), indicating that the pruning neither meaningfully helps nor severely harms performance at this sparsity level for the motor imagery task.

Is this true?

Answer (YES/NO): NO